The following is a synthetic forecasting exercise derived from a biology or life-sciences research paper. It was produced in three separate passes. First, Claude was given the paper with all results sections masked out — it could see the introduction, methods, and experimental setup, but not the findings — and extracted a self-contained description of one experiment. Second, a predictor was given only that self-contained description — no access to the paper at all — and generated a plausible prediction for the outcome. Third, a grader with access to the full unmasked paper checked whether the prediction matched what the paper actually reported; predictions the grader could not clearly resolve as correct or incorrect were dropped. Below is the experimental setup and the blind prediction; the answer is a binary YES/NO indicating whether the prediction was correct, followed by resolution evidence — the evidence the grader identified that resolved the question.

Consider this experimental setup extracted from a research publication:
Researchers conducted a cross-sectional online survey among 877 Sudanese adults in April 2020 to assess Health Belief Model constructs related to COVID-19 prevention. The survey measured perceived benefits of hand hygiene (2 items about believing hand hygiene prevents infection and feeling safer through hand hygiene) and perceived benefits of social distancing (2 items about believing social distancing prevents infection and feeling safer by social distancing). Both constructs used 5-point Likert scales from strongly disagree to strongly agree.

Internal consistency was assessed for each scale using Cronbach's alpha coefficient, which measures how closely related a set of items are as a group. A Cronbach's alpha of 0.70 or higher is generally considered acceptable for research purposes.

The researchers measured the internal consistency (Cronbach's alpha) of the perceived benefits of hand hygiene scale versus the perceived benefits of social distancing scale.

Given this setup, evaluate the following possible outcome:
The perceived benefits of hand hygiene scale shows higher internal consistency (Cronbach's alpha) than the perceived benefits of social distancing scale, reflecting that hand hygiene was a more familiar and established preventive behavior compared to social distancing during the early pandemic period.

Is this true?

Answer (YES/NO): NO